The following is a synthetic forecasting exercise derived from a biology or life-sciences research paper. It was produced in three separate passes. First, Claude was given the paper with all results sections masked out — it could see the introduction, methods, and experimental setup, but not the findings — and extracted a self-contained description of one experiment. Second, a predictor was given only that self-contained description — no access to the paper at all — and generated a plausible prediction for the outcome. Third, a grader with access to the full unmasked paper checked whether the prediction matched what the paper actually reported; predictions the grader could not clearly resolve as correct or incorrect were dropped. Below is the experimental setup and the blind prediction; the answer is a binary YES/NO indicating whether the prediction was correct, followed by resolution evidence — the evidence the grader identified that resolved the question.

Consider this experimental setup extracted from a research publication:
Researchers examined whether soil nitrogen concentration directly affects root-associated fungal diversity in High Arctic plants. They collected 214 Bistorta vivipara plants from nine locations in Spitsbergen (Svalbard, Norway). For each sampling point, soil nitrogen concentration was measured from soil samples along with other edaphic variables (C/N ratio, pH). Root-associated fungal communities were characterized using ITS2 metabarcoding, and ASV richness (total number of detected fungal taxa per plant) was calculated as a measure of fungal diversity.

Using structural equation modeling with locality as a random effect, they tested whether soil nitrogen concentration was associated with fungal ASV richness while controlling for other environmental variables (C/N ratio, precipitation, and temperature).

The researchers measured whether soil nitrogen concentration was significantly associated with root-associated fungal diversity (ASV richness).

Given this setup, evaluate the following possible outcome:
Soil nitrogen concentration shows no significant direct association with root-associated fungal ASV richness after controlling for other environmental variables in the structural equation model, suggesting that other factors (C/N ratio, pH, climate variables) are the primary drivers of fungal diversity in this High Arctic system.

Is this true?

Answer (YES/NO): YES